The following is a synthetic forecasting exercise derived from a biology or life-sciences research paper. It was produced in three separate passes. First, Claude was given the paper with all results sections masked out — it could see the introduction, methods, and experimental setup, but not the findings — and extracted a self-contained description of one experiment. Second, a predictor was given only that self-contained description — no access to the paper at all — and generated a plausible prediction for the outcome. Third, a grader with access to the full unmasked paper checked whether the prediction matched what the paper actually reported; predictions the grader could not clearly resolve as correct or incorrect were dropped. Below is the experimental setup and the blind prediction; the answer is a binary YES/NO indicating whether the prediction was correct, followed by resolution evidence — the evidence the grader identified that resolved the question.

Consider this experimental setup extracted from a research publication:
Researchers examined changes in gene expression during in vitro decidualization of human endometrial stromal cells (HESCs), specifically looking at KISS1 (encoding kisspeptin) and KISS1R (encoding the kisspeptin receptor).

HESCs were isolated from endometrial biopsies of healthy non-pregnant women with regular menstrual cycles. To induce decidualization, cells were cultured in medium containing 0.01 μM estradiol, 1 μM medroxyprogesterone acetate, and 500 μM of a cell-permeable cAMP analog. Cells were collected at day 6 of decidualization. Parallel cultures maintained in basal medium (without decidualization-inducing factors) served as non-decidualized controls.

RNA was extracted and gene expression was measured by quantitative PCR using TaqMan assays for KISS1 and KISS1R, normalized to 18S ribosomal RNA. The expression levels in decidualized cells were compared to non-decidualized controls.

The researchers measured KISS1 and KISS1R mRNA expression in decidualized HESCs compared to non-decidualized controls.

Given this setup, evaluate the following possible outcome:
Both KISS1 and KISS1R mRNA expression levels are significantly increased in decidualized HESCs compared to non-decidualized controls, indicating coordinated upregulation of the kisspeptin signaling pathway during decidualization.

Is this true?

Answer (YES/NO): NO